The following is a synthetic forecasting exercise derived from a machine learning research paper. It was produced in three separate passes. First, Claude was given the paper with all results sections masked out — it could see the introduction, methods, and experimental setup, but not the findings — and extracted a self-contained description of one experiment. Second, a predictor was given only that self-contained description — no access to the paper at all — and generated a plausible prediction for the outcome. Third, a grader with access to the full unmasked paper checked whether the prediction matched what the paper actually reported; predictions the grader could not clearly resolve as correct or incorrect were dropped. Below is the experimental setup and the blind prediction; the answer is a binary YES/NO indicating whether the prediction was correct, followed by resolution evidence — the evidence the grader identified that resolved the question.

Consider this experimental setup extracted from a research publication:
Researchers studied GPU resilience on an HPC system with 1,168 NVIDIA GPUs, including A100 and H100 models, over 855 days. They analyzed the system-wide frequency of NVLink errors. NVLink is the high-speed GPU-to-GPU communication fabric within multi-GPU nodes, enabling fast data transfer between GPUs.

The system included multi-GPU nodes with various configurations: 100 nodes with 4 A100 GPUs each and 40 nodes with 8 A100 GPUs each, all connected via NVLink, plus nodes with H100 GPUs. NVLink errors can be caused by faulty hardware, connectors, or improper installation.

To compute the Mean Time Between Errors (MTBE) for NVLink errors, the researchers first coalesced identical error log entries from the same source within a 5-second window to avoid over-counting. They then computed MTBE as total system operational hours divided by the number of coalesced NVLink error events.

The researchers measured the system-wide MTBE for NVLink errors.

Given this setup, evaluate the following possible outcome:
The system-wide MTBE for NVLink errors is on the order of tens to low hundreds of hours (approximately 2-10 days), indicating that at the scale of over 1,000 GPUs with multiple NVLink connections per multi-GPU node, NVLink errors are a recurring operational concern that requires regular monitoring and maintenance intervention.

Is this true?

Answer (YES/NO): NO